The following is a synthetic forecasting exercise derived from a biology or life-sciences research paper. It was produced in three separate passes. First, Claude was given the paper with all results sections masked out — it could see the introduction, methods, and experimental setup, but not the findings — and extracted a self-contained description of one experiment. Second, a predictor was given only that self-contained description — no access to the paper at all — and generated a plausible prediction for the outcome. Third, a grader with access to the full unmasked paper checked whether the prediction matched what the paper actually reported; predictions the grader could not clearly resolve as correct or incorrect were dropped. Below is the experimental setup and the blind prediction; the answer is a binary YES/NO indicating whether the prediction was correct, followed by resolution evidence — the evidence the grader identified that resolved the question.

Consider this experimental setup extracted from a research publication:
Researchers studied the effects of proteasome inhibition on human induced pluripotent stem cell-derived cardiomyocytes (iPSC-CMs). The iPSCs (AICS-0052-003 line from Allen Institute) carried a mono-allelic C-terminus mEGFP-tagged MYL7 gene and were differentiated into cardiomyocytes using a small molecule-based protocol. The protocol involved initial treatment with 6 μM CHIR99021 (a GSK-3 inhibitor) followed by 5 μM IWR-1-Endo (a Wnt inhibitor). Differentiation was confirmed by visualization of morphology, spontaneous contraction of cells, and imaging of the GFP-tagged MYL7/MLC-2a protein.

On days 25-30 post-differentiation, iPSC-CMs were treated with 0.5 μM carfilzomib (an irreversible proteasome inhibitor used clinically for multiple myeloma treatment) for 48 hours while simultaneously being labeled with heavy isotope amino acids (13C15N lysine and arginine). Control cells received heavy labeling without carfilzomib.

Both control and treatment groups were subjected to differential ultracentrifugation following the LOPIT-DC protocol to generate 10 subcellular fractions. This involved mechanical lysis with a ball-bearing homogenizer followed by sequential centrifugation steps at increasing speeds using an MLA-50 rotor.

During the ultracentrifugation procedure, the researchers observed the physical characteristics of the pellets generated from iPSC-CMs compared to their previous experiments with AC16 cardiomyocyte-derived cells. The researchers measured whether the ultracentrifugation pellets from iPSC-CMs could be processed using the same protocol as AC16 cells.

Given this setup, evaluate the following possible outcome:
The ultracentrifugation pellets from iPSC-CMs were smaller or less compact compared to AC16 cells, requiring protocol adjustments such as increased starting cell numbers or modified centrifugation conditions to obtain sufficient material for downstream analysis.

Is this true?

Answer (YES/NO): YES